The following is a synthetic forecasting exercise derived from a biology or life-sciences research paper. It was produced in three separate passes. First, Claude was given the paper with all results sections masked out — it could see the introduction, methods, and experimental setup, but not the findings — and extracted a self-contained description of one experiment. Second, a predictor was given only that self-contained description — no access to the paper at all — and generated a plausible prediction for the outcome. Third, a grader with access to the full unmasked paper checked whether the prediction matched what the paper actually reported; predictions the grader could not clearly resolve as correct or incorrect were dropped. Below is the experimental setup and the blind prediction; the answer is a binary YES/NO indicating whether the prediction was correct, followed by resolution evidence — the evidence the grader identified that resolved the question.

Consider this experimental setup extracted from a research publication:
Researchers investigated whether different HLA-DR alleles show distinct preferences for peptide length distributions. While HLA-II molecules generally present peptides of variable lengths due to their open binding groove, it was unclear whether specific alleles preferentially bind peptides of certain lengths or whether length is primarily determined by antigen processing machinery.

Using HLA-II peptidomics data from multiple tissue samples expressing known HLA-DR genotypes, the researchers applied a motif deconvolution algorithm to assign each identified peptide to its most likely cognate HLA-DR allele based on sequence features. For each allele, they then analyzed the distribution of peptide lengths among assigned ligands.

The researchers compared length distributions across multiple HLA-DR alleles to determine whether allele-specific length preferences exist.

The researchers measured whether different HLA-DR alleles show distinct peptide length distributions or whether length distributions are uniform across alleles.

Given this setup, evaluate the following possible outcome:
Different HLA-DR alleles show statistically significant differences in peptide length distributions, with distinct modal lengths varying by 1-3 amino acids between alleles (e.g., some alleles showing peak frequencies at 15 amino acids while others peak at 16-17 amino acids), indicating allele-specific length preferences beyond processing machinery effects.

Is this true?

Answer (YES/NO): NO